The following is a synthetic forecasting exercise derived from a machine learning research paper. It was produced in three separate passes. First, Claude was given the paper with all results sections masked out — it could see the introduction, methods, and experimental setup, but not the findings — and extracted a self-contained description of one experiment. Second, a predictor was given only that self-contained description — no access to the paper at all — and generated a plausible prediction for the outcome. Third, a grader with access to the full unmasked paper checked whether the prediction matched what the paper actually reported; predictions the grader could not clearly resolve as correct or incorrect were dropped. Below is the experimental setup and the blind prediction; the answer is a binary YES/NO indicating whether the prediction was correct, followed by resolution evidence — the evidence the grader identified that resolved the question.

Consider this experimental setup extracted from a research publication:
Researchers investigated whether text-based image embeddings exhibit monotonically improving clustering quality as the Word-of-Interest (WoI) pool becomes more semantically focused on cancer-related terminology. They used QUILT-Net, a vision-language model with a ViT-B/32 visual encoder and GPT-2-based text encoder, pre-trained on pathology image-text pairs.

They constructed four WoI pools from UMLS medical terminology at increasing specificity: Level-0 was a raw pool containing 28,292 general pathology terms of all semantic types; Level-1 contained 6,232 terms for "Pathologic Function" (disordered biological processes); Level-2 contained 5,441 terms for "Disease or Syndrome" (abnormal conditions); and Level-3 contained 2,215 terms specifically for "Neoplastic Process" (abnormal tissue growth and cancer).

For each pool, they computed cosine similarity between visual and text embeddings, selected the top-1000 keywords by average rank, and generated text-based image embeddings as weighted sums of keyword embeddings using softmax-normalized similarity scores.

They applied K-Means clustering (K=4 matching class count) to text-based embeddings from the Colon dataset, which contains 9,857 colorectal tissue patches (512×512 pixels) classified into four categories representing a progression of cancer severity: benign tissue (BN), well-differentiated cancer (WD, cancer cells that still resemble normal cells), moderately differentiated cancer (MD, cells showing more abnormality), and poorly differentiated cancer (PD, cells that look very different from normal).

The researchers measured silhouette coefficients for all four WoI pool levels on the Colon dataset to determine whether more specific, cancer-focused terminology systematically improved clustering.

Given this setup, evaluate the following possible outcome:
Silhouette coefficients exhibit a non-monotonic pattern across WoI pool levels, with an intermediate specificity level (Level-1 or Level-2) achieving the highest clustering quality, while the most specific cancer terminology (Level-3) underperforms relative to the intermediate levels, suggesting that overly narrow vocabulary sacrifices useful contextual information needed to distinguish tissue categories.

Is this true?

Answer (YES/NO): NO